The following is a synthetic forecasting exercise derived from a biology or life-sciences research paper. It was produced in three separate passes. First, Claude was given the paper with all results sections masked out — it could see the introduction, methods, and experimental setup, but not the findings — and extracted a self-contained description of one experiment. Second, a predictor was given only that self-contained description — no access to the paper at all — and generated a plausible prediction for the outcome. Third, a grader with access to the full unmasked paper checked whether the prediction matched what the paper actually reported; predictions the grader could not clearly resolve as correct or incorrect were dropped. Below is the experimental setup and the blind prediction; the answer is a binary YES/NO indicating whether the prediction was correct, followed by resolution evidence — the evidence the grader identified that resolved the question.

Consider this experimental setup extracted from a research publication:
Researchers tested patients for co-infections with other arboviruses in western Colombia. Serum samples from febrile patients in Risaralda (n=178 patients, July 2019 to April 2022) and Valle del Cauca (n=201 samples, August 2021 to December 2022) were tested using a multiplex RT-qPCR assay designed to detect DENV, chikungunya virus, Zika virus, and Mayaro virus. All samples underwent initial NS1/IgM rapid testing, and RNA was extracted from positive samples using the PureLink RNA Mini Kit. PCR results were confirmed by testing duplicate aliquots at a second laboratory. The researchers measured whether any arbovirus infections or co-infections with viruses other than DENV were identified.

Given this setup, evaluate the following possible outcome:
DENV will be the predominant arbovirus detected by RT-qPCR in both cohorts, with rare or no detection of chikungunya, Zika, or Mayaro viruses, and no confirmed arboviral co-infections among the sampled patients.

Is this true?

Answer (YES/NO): YES